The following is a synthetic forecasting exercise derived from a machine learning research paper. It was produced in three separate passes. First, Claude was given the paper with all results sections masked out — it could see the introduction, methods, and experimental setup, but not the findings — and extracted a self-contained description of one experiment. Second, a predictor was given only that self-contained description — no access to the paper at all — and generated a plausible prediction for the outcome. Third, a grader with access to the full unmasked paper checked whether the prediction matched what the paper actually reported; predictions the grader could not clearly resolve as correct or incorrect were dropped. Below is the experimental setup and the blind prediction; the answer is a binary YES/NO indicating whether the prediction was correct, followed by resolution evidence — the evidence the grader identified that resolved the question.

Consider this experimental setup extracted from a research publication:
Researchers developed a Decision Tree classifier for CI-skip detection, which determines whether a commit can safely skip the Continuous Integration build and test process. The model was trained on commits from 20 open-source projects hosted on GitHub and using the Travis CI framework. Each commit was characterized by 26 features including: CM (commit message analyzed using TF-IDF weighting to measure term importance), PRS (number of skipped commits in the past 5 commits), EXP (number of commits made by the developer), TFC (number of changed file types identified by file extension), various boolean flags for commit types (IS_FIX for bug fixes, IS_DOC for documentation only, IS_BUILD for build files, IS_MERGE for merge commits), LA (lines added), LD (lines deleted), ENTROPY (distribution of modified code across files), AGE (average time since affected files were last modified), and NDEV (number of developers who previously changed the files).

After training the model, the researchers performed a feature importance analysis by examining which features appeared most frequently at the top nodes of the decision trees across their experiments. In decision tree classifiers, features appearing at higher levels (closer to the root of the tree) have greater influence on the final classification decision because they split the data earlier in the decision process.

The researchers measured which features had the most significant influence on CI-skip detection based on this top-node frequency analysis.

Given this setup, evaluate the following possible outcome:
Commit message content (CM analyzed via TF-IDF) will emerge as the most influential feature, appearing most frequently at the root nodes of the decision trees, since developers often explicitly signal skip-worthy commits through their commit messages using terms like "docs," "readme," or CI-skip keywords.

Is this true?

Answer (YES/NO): YES